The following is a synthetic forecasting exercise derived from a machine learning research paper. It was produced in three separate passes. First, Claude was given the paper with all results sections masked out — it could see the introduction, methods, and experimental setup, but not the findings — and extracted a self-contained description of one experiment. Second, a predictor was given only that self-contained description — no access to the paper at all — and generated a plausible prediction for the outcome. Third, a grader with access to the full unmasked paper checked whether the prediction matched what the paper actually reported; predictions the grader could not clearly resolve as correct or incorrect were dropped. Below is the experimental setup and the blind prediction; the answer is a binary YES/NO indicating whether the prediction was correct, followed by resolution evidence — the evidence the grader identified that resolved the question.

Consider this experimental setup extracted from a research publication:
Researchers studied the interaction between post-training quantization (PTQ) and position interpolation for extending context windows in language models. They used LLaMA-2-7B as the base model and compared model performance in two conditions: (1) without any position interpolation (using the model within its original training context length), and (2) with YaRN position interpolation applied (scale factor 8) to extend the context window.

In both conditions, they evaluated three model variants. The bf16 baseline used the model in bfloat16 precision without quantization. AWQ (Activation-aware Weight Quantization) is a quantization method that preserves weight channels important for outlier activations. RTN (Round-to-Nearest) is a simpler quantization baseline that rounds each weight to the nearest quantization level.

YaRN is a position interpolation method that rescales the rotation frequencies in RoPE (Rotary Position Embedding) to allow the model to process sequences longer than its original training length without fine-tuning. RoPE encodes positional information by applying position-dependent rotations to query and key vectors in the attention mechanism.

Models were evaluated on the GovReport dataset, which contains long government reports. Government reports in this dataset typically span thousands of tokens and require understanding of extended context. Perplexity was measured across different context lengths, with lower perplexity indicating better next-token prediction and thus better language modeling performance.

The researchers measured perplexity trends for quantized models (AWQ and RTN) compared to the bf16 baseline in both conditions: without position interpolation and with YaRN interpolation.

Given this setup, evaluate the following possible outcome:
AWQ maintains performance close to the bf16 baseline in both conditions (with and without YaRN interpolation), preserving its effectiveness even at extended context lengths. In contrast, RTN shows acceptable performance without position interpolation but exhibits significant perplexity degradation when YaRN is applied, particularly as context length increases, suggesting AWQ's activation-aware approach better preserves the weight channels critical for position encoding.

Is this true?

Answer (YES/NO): NO